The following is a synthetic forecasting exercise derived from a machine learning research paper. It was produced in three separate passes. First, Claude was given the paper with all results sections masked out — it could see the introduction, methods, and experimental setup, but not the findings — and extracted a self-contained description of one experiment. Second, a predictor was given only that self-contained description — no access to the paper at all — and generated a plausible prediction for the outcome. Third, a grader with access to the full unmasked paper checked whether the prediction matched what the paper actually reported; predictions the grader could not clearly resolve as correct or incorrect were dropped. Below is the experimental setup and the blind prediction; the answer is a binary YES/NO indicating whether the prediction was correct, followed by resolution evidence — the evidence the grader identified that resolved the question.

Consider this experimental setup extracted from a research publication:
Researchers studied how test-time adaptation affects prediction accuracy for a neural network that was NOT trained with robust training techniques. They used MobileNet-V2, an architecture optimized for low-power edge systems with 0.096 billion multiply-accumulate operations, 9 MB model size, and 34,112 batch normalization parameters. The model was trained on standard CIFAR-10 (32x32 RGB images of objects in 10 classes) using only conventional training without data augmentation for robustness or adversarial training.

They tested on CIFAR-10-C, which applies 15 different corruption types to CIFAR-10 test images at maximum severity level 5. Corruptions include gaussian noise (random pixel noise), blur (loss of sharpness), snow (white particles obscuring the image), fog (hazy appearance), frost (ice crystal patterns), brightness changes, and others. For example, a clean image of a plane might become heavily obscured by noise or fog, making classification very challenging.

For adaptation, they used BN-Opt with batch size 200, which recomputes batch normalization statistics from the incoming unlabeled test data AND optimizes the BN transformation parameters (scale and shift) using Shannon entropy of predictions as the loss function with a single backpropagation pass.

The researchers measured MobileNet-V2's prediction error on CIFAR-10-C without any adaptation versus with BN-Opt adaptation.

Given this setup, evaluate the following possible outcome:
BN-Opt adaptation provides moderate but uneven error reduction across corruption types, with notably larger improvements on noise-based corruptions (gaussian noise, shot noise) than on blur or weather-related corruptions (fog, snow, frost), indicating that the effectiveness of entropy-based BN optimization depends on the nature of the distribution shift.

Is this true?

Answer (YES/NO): NO